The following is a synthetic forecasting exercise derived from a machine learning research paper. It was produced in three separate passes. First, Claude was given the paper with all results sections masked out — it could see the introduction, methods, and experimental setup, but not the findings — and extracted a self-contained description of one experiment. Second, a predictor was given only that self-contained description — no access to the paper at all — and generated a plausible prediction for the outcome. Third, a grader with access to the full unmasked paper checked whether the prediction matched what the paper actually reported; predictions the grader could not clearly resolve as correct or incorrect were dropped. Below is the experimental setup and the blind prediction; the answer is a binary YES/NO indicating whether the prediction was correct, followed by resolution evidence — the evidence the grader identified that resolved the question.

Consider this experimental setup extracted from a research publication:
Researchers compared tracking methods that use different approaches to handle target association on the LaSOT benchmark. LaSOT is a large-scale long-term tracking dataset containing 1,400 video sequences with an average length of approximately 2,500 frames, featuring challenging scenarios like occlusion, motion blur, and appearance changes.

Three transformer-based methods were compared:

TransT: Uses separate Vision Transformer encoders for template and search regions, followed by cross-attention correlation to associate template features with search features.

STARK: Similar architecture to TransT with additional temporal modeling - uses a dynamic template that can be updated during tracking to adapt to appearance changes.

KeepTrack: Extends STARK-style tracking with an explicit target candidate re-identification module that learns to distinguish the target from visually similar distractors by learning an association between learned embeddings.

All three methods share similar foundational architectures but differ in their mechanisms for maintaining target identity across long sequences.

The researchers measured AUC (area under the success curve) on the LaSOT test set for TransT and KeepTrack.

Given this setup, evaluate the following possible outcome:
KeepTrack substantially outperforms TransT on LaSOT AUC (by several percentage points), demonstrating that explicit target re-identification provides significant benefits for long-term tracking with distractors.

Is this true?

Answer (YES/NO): NO